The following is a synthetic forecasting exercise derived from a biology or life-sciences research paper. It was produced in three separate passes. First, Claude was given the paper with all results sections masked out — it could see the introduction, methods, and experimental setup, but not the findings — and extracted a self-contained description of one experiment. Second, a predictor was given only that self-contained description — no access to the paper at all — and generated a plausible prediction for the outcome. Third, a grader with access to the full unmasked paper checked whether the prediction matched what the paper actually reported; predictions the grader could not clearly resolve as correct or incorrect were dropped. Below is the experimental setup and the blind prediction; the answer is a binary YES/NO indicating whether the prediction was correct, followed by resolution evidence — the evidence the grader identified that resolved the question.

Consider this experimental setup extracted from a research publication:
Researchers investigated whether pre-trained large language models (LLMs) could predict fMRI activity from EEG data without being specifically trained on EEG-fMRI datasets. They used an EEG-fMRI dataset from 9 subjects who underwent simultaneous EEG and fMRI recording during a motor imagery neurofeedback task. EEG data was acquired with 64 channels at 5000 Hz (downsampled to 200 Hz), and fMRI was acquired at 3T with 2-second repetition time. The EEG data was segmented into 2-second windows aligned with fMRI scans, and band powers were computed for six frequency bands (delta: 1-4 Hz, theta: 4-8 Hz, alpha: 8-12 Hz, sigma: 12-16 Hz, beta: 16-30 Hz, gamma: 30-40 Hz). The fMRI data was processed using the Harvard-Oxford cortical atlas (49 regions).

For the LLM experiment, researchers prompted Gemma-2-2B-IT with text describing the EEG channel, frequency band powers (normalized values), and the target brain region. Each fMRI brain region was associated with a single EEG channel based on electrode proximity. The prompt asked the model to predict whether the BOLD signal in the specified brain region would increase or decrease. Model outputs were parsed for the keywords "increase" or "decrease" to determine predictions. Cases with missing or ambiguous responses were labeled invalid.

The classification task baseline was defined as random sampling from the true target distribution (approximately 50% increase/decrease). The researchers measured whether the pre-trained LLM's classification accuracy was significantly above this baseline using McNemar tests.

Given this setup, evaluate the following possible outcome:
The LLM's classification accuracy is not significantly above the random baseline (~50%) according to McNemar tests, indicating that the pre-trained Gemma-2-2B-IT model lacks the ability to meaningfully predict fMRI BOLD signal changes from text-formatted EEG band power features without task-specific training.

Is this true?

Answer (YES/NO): NO